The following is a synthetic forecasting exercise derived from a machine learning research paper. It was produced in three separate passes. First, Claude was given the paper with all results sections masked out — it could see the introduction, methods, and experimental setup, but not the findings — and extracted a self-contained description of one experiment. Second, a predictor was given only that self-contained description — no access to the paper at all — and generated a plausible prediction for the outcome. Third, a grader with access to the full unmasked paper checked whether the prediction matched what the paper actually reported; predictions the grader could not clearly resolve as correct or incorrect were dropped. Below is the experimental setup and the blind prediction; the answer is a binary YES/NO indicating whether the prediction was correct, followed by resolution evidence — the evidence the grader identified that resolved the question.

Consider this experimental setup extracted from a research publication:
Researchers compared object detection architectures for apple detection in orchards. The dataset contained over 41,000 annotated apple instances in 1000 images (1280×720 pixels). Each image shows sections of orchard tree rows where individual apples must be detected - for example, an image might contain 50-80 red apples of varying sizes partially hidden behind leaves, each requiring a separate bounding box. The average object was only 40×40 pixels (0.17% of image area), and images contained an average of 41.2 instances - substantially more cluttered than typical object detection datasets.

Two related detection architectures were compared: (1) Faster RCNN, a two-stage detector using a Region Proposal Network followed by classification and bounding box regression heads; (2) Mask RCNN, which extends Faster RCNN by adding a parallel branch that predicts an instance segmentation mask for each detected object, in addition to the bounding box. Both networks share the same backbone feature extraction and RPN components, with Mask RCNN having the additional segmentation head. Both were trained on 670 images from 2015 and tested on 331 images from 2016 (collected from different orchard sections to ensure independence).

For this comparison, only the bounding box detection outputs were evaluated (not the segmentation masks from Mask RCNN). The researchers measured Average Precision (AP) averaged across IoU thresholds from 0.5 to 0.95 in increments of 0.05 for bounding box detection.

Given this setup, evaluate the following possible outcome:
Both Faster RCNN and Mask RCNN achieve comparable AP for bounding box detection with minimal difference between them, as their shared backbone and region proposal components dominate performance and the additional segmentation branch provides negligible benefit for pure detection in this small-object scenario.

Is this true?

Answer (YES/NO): YES